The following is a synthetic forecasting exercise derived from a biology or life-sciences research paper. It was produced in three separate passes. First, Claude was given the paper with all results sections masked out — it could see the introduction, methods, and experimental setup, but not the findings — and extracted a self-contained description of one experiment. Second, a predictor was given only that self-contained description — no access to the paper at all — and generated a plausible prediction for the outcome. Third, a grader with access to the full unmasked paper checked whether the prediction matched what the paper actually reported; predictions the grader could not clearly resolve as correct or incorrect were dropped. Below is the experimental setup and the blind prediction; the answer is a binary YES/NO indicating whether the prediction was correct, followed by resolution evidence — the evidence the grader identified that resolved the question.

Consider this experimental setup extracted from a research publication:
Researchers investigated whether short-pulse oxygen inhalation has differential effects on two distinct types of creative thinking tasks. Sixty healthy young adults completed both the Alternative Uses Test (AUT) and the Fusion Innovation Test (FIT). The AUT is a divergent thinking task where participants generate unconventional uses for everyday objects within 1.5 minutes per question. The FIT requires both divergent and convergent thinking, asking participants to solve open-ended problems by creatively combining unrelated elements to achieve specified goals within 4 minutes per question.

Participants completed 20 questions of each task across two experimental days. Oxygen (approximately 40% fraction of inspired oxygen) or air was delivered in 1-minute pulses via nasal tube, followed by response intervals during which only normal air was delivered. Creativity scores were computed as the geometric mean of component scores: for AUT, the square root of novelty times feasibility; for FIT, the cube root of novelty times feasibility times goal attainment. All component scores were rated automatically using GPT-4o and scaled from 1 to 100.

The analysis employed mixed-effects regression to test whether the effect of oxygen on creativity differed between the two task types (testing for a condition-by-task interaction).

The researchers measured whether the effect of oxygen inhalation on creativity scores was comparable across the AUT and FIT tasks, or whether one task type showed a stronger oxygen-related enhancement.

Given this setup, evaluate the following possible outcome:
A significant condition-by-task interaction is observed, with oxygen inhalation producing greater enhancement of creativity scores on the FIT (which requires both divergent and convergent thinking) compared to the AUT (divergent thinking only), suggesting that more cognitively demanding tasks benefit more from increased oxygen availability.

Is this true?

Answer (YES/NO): NO